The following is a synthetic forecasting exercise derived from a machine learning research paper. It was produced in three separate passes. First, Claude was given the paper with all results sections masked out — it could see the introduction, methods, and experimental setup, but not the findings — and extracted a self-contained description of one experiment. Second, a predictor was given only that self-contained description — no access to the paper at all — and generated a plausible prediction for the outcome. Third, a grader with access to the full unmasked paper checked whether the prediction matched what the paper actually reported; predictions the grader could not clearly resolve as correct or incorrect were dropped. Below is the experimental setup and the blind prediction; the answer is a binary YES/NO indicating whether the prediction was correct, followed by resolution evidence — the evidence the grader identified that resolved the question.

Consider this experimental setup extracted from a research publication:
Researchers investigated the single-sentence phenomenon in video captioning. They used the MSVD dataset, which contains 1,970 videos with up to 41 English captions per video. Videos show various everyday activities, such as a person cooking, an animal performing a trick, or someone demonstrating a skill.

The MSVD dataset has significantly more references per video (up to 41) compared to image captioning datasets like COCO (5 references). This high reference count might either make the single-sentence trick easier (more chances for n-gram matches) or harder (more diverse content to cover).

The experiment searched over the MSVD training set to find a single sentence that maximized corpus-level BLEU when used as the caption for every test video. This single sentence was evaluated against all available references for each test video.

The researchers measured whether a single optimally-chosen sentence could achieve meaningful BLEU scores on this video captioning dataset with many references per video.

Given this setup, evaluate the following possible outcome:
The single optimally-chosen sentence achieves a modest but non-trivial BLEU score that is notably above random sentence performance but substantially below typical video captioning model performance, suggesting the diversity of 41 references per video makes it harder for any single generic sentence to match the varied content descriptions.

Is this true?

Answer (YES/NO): NO